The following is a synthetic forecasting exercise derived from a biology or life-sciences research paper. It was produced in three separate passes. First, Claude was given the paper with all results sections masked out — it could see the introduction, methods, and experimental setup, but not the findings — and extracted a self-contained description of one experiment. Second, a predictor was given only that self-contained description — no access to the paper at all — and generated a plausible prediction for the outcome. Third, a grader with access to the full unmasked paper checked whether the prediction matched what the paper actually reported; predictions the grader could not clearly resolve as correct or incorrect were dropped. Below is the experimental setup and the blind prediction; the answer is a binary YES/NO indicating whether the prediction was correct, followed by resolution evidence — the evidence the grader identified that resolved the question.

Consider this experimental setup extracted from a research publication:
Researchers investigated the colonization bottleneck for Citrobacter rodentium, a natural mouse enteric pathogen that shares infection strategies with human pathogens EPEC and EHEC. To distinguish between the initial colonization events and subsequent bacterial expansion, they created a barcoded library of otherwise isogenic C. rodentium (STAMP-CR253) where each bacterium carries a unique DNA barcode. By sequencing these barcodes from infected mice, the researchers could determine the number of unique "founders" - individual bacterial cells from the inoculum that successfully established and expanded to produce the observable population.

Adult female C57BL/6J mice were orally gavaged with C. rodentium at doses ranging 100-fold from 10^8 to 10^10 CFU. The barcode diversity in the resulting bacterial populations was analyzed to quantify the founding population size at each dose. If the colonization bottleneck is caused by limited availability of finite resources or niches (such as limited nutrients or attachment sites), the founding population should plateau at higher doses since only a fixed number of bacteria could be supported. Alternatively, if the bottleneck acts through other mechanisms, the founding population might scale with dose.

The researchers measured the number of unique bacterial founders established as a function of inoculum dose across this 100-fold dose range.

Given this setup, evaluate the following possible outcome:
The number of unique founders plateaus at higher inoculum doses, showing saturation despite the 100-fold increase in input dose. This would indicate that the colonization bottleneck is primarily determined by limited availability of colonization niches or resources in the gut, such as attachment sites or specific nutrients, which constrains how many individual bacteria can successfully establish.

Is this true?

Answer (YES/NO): NO